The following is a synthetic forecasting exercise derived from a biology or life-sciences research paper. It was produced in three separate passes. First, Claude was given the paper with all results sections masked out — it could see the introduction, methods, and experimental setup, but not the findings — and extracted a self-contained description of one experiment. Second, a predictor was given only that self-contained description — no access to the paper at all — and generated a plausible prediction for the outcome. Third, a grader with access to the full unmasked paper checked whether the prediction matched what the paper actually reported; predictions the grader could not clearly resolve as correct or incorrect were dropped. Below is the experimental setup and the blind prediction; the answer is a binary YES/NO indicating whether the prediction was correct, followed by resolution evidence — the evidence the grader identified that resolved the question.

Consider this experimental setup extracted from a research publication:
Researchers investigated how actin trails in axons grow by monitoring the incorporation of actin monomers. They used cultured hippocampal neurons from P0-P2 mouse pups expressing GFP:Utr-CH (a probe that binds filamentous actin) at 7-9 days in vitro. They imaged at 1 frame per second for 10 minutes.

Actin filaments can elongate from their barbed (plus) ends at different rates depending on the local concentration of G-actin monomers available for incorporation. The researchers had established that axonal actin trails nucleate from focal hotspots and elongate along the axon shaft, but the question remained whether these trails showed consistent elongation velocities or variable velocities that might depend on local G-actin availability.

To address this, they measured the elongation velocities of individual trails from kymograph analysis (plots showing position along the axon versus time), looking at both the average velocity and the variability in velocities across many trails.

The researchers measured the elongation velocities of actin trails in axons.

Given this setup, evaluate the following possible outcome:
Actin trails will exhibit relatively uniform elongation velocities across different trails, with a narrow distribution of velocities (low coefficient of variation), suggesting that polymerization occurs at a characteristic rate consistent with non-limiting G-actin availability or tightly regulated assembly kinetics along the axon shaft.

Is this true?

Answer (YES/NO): YES